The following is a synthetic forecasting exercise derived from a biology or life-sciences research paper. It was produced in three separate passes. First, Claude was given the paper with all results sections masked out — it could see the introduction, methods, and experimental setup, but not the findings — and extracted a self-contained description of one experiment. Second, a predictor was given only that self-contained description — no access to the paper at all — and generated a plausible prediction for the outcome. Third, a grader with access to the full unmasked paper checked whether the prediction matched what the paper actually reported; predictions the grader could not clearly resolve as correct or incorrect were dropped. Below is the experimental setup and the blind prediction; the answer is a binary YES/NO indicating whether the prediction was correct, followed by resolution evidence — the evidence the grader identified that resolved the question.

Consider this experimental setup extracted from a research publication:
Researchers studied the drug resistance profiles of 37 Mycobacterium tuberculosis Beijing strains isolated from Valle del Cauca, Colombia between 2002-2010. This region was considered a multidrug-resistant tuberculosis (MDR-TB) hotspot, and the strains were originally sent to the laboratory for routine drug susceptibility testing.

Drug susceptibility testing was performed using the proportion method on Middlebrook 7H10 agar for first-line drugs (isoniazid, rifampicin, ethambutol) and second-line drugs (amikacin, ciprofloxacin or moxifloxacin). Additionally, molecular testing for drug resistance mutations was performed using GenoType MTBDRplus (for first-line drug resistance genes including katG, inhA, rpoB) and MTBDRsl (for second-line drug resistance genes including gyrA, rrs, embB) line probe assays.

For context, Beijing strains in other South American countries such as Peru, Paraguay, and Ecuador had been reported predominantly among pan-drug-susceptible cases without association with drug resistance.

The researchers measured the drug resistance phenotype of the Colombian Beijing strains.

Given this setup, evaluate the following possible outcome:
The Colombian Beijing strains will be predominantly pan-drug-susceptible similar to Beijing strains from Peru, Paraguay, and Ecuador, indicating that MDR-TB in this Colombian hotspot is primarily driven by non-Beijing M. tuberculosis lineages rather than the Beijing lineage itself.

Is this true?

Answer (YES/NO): NO